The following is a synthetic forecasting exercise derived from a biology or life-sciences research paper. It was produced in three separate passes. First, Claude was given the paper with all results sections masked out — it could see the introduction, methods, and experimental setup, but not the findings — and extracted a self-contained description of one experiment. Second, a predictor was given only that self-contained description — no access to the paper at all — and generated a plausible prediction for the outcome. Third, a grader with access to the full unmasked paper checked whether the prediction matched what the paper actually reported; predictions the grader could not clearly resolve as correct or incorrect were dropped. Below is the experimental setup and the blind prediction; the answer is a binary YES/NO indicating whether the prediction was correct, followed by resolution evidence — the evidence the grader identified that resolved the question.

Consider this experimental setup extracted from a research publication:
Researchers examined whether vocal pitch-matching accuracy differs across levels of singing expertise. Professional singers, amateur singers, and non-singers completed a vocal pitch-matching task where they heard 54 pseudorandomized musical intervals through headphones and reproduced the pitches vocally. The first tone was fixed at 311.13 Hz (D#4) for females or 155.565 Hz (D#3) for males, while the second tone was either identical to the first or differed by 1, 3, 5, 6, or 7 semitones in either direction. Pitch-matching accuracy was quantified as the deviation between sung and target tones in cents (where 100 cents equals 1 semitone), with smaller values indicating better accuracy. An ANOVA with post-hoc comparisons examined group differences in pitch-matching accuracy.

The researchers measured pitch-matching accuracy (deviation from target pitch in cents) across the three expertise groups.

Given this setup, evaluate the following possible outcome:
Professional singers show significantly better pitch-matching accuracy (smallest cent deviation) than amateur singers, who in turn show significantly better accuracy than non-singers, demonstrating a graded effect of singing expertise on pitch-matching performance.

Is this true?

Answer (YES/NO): NO